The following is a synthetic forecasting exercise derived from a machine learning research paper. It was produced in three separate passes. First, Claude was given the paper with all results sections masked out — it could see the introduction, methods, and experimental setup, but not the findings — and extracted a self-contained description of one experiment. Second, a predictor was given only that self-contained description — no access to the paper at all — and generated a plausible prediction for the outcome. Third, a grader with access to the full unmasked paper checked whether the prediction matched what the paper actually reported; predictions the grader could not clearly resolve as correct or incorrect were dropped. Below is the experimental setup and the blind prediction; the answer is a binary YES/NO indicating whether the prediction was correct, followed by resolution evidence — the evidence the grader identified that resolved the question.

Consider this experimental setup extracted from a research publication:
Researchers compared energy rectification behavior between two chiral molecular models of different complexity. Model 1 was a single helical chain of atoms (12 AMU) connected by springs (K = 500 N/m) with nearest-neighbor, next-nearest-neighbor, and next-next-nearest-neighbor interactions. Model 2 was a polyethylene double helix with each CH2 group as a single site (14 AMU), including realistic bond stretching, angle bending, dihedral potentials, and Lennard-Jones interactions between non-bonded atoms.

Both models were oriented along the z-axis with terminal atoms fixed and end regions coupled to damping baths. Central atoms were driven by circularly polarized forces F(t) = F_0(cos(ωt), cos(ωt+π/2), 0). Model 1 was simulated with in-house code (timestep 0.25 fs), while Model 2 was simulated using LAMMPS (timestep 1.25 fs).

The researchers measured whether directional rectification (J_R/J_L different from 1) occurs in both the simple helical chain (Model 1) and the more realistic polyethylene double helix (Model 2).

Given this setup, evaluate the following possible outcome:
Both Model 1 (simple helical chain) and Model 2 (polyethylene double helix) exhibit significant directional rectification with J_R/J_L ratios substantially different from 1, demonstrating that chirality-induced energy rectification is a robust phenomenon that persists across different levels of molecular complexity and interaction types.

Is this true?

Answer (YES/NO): YES